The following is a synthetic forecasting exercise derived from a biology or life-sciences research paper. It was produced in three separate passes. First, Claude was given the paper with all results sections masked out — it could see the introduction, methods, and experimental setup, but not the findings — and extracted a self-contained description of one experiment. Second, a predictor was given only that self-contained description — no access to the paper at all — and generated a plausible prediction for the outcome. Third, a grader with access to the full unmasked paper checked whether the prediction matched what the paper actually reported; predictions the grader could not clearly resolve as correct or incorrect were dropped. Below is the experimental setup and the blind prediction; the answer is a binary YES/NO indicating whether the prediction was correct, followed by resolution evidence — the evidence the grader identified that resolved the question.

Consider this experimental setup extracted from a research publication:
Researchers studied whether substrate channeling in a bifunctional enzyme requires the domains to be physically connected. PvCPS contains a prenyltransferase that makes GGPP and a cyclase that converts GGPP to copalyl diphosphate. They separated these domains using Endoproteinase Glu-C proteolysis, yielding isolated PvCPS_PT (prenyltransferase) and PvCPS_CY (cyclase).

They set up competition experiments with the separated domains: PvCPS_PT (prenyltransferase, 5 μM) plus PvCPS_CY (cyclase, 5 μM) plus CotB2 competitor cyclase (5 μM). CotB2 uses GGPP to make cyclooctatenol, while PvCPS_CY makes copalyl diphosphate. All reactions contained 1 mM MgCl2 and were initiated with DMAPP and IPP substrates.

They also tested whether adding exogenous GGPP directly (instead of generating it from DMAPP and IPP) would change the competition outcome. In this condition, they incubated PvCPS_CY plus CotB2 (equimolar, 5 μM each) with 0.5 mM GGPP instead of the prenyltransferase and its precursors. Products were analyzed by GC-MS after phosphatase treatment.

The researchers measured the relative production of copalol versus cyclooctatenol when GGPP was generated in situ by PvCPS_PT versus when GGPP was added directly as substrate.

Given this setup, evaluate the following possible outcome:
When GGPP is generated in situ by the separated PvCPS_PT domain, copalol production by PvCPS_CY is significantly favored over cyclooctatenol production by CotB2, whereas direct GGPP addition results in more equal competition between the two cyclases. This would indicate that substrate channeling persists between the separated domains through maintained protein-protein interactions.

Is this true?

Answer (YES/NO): YES